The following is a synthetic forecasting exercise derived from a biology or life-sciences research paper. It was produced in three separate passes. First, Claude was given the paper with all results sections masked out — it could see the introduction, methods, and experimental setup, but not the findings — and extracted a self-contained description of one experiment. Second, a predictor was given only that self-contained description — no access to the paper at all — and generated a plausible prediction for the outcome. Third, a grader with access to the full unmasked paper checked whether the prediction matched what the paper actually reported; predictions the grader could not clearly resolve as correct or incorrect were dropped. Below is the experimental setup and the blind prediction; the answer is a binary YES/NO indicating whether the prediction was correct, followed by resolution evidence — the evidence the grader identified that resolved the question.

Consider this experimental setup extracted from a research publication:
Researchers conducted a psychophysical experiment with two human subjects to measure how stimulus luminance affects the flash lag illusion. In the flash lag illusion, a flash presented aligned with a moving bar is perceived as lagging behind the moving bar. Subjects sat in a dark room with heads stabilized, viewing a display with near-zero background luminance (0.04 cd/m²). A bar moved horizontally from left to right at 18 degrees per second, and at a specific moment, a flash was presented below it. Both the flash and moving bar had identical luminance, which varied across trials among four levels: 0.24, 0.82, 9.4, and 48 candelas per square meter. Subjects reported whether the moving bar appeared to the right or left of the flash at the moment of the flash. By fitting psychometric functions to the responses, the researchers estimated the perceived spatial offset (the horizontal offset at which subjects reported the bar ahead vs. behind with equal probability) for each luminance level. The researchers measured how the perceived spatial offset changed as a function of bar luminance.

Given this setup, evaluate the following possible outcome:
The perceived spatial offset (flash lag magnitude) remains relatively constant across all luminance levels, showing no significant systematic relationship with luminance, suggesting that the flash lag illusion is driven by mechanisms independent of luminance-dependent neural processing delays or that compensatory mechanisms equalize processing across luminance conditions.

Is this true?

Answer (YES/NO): NO